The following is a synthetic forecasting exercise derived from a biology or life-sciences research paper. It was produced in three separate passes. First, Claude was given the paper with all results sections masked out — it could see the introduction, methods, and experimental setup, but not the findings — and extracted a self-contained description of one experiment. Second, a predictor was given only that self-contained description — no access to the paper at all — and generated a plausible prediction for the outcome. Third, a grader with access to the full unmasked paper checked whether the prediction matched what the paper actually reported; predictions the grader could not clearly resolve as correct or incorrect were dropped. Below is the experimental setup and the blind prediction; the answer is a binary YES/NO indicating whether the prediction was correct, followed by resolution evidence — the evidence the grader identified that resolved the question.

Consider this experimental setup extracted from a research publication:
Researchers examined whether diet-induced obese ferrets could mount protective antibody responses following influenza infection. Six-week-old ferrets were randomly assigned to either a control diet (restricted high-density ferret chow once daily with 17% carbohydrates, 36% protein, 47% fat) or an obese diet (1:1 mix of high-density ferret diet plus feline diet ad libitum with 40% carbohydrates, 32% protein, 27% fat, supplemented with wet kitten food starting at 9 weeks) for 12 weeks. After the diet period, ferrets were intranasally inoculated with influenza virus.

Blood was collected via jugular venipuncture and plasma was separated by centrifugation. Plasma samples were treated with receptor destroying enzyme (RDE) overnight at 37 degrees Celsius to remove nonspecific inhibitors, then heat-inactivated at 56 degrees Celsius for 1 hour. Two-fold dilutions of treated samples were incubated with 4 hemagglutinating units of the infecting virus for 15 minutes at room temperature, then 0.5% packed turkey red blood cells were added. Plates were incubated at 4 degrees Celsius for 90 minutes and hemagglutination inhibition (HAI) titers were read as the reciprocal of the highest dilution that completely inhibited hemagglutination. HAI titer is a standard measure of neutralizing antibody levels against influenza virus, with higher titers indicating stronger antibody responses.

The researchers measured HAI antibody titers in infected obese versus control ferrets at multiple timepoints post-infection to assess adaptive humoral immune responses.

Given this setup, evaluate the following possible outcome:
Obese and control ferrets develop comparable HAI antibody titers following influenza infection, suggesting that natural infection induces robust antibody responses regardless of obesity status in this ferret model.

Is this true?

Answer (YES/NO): NO